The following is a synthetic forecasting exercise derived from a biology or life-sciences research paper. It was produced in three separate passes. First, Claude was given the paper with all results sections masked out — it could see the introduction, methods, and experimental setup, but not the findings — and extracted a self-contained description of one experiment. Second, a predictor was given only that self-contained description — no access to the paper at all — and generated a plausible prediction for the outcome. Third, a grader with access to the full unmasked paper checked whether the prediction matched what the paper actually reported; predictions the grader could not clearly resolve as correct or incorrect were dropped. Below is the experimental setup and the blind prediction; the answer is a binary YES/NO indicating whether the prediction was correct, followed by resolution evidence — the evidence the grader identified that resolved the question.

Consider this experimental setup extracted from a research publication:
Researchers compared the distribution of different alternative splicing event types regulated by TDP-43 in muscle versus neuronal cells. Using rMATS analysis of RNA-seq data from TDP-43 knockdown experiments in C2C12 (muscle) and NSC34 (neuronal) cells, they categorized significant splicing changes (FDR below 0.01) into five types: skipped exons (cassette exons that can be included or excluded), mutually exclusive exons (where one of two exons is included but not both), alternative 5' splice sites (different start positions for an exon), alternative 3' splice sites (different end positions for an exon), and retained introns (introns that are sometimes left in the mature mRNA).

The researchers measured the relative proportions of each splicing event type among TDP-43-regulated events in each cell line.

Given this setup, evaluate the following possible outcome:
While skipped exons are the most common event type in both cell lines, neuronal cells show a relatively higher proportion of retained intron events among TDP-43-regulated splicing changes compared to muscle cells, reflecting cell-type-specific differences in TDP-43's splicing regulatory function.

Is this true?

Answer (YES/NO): NO